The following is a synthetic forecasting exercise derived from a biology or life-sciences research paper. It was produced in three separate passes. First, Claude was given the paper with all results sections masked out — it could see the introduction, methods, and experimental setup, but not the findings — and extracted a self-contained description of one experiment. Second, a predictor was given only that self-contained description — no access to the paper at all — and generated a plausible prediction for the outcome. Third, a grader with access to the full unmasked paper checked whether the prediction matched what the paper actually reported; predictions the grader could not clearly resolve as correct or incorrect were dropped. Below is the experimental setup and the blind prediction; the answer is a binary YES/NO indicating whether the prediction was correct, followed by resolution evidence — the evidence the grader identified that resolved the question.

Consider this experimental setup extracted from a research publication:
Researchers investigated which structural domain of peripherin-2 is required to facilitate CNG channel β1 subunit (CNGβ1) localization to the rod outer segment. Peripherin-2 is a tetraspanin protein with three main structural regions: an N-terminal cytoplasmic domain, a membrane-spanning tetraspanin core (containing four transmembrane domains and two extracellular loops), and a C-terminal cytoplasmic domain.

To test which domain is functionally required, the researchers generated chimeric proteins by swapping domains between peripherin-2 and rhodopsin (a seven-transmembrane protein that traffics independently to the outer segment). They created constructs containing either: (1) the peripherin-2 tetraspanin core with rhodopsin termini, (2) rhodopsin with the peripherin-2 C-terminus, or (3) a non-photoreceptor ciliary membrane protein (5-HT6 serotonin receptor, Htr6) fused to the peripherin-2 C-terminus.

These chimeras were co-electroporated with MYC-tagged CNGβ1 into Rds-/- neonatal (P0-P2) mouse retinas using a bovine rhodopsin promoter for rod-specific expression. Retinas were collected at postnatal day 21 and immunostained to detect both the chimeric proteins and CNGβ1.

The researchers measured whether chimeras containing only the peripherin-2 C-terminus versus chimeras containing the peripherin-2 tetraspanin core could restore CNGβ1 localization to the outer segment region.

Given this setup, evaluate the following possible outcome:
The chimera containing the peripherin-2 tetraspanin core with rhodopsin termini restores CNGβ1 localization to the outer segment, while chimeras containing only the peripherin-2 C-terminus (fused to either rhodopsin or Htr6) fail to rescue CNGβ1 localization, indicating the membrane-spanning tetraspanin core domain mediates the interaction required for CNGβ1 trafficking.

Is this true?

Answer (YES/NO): YES